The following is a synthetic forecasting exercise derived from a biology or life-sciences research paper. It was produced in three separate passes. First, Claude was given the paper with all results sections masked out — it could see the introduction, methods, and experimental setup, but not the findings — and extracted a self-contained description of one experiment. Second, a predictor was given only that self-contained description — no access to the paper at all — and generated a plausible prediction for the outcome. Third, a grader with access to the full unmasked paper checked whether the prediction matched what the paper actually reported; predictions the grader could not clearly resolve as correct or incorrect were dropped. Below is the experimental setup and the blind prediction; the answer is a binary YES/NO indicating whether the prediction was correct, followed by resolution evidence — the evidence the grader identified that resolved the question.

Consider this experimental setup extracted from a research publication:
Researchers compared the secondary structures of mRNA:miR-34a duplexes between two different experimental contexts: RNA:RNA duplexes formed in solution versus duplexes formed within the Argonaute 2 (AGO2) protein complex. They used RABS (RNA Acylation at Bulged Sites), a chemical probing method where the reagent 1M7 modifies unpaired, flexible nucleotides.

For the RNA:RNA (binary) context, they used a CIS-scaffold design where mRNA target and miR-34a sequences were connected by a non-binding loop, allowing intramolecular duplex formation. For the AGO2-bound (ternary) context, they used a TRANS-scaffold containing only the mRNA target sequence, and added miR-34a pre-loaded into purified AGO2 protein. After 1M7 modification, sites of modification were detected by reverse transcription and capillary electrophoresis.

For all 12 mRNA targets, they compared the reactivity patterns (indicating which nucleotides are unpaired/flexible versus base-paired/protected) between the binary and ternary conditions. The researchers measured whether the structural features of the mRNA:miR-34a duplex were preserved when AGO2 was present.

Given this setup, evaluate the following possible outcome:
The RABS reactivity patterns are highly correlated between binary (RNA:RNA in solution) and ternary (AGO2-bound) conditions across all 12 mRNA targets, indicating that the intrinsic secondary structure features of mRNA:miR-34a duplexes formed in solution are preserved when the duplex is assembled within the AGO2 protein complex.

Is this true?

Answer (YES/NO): YES